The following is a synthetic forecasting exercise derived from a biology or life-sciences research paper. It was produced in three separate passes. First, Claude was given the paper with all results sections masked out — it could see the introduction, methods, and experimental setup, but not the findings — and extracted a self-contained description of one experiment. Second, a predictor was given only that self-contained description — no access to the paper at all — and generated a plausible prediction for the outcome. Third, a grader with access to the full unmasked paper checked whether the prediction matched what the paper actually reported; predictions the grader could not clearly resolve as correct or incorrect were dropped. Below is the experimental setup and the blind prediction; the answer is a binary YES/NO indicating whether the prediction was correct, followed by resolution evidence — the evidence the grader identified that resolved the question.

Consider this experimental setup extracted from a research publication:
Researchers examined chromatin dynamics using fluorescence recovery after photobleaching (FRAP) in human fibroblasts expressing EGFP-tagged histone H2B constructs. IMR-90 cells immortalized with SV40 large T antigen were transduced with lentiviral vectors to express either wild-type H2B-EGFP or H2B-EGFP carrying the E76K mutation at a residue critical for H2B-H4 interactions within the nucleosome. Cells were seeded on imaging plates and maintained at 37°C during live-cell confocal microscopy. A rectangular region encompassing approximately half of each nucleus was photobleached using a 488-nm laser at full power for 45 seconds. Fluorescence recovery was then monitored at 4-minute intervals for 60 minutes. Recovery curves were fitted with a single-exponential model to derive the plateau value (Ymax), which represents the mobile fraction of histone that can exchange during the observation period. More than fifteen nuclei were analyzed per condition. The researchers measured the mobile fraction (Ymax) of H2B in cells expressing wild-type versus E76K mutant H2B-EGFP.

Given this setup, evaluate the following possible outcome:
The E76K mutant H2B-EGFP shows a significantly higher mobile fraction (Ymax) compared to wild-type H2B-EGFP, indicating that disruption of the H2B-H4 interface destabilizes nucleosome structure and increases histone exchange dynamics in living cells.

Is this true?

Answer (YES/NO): YES